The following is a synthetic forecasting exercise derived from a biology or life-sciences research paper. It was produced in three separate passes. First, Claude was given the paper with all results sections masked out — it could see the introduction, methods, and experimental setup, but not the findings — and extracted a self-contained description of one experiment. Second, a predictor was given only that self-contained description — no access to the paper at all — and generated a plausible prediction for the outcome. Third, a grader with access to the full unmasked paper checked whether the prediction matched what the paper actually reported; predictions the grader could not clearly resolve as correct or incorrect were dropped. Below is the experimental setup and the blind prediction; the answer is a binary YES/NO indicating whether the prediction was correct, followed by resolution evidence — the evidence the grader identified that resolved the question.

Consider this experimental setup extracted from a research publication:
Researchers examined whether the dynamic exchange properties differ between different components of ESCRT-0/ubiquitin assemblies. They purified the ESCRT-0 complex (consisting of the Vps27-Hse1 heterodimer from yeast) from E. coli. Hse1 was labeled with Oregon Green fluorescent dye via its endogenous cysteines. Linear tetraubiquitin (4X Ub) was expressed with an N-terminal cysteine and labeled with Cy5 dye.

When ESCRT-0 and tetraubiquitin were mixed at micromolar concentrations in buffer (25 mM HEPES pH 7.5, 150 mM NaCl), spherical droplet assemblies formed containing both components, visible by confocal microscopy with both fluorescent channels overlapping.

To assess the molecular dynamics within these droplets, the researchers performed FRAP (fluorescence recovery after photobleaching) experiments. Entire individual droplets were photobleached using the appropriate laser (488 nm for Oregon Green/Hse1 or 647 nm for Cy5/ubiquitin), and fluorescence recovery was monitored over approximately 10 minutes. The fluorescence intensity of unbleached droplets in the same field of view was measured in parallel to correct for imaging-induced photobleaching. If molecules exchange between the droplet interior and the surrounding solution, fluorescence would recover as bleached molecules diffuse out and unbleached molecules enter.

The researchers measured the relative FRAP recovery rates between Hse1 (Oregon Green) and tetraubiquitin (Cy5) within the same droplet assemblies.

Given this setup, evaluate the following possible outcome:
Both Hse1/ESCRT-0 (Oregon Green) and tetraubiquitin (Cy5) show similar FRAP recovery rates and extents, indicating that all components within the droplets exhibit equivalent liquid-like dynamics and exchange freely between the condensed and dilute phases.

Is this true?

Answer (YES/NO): NO